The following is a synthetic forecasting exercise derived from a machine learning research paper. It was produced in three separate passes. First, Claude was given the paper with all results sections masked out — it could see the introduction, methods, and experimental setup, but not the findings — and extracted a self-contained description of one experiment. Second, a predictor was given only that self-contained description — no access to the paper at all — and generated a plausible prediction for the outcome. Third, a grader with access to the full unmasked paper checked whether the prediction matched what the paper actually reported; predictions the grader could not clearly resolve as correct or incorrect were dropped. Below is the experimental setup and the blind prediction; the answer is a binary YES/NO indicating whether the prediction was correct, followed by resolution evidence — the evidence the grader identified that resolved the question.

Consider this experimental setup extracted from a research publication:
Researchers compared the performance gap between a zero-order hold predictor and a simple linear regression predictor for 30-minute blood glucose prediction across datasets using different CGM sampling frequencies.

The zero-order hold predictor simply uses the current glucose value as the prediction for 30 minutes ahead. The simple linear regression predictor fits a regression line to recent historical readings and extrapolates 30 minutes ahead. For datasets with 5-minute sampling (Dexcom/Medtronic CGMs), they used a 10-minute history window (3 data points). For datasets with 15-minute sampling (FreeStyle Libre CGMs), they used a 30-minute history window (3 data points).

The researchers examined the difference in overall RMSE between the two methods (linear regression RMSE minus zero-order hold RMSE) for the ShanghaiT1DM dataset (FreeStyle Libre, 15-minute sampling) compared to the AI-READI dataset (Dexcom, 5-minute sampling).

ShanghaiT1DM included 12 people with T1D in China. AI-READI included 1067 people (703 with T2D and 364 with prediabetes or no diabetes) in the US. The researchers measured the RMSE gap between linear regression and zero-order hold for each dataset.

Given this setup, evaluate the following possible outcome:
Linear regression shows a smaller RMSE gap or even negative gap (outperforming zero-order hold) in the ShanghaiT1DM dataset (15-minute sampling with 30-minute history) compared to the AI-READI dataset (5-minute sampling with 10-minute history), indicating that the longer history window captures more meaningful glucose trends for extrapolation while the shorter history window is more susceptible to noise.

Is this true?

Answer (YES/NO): YES